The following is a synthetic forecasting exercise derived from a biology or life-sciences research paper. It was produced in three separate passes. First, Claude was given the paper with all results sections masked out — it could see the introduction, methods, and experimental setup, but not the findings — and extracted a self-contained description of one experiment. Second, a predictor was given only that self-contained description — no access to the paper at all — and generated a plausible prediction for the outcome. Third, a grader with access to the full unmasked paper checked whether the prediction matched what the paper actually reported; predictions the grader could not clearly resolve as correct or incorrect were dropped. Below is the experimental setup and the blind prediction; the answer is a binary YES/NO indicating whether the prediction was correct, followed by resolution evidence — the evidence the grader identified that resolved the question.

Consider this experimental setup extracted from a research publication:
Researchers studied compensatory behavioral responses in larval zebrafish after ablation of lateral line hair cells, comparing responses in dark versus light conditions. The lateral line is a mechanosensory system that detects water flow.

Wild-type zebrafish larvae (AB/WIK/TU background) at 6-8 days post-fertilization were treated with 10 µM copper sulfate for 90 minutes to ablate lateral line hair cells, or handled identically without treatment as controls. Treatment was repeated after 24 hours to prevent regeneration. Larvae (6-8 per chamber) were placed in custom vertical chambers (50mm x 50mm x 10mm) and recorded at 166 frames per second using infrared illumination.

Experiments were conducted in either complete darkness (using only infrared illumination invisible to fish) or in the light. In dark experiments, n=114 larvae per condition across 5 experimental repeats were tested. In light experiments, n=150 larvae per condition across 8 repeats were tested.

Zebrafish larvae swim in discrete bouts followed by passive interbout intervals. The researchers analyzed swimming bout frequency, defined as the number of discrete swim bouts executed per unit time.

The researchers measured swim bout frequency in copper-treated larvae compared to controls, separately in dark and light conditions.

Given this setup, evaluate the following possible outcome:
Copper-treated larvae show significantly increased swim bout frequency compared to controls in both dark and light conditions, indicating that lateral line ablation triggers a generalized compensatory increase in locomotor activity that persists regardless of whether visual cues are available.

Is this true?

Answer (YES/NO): NO